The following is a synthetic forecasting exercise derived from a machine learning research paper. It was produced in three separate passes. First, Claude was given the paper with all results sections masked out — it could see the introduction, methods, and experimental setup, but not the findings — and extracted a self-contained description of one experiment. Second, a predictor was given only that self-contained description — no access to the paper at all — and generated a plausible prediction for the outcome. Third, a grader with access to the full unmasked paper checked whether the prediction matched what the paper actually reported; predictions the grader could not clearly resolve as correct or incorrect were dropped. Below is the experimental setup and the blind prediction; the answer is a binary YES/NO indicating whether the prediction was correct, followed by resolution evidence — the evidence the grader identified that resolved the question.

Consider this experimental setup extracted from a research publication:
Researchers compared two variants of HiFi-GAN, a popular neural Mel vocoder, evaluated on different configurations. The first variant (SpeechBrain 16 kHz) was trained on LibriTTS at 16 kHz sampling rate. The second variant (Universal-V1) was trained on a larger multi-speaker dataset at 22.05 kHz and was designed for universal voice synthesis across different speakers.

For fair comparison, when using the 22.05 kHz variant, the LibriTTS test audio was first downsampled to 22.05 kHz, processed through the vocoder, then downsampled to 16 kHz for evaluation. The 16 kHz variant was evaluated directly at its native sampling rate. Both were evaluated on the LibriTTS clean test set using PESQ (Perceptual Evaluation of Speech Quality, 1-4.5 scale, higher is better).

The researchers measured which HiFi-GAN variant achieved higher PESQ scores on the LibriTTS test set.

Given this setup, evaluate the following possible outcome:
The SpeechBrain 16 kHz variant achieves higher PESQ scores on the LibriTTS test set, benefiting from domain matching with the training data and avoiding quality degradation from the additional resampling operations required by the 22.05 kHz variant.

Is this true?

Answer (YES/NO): YES